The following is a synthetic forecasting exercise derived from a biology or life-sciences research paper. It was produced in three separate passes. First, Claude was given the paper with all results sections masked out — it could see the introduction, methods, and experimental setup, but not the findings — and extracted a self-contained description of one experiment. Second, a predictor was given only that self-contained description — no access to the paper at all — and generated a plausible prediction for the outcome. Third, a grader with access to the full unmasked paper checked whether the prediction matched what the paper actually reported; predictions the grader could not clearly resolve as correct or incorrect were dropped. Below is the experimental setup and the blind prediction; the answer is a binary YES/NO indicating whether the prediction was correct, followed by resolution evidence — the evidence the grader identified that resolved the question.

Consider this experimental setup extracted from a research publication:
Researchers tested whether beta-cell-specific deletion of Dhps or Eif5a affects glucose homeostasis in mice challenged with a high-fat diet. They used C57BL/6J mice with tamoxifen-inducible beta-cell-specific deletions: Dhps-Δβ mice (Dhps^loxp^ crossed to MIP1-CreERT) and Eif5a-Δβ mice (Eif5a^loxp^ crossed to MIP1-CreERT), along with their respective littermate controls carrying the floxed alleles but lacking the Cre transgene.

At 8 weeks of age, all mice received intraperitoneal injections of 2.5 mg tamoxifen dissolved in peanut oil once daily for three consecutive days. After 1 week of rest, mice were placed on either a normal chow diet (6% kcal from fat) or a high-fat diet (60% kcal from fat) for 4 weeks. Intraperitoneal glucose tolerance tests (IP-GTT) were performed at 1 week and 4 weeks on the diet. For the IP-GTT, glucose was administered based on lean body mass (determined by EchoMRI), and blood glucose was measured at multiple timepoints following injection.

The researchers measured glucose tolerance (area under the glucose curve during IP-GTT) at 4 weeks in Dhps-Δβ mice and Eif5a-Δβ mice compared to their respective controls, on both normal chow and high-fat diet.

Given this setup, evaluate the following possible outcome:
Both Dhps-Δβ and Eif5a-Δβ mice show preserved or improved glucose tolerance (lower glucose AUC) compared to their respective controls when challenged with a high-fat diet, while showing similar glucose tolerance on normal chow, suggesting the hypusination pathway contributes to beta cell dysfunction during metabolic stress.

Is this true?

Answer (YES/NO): NO